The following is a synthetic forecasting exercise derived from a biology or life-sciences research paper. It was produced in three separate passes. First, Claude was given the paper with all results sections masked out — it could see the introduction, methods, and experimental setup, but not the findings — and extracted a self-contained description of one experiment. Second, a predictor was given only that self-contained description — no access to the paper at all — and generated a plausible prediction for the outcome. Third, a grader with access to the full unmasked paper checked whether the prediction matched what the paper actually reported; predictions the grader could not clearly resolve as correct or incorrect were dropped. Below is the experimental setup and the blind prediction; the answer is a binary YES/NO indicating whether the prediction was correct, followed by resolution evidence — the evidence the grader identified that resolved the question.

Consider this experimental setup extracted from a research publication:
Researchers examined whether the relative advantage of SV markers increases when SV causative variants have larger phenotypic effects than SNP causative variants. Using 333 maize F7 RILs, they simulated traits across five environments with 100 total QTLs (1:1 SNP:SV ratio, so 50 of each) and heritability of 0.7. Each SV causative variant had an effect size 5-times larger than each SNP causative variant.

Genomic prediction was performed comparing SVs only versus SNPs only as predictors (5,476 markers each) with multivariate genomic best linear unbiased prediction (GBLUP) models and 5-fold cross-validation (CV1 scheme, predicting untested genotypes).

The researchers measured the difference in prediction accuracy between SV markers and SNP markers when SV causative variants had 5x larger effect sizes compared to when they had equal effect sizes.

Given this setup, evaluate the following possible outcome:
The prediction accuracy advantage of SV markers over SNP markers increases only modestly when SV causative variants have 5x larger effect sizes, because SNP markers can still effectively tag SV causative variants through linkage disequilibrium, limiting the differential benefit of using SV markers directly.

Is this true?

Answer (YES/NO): NO